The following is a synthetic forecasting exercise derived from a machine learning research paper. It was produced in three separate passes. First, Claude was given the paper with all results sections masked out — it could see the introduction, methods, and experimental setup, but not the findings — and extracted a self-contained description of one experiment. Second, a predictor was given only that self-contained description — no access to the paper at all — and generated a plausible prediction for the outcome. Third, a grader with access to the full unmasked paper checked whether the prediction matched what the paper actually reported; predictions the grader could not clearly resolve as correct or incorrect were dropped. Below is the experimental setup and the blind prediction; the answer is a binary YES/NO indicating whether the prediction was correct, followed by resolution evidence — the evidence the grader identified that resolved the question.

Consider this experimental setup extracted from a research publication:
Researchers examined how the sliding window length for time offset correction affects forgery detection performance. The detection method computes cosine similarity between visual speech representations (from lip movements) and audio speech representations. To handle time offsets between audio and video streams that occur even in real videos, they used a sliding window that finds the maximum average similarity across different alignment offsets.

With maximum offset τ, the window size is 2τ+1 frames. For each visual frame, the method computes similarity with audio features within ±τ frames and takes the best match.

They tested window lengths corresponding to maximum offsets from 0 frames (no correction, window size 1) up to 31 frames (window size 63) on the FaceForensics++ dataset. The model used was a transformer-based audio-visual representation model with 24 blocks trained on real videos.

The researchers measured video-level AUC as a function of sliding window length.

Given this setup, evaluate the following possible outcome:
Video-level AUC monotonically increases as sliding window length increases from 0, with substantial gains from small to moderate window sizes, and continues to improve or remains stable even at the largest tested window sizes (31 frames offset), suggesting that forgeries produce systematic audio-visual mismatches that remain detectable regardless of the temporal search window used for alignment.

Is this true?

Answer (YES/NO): NO